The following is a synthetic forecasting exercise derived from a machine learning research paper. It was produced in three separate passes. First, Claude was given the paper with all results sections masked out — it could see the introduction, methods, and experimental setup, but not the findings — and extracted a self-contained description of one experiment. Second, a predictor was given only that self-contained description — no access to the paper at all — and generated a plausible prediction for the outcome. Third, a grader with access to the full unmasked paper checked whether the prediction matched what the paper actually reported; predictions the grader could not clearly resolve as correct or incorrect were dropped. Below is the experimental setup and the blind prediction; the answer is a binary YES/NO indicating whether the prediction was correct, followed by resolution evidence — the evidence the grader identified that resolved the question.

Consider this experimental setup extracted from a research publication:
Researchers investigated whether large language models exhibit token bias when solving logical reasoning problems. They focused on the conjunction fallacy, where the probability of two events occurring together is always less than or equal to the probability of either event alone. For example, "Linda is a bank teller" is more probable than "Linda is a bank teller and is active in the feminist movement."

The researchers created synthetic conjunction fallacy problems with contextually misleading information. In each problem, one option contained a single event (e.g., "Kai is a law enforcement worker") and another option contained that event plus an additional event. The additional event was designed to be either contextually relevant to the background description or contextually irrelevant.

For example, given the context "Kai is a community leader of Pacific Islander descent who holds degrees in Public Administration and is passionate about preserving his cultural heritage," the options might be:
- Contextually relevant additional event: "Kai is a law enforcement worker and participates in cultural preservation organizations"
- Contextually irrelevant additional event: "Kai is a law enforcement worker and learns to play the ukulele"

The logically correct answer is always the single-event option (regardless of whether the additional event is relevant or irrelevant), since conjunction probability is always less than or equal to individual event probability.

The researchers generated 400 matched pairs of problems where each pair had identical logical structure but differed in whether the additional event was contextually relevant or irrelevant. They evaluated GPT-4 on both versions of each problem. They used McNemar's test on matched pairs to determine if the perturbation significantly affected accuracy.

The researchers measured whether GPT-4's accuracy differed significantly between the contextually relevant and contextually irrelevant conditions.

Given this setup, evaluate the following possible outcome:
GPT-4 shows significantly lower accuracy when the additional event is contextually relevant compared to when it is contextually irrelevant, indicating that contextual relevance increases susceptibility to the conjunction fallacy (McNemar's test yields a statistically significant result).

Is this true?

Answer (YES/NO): YES